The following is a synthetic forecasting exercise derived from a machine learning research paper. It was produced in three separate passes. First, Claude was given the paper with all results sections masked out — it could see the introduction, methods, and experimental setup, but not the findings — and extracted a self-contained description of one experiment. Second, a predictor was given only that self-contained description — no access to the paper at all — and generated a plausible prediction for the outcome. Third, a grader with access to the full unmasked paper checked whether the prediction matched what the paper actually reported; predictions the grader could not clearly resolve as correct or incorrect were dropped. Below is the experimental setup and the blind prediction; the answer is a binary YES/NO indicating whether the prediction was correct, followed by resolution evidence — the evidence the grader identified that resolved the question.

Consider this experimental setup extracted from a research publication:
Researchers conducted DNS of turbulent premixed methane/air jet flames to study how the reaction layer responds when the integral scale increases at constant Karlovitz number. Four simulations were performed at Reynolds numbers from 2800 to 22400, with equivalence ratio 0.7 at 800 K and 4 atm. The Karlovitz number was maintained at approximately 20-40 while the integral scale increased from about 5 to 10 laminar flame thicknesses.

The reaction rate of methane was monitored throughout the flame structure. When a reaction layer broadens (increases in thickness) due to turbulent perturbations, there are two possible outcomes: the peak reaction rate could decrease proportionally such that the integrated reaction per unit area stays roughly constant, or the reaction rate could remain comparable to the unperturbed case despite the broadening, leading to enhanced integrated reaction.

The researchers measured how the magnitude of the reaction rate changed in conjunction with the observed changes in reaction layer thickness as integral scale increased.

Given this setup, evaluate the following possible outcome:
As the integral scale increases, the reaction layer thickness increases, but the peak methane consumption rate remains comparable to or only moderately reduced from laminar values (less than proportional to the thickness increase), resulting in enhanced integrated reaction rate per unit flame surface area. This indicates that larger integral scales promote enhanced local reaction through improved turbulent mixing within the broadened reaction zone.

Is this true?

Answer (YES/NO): YES